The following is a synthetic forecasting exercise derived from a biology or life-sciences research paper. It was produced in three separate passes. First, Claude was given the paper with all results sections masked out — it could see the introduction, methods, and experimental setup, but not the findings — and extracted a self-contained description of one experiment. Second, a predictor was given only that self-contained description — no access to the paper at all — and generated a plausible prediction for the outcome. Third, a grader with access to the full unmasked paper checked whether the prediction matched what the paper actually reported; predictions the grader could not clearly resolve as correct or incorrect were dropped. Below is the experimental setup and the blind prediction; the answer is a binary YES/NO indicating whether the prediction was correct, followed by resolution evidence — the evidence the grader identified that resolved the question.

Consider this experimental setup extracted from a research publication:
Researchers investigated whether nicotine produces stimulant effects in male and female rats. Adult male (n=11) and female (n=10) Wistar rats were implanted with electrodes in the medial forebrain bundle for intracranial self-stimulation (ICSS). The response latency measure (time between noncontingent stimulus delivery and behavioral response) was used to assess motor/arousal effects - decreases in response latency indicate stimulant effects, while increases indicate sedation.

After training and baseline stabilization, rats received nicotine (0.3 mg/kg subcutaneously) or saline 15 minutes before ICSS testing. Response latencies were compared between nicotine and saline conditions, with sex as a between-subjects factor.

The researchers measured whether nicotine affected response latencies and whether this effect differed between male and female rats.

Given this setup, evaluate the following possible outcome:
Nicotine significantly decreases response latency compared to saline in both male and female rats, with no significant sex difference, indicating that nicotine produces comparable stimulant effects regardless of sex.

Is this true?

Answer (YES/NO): YES